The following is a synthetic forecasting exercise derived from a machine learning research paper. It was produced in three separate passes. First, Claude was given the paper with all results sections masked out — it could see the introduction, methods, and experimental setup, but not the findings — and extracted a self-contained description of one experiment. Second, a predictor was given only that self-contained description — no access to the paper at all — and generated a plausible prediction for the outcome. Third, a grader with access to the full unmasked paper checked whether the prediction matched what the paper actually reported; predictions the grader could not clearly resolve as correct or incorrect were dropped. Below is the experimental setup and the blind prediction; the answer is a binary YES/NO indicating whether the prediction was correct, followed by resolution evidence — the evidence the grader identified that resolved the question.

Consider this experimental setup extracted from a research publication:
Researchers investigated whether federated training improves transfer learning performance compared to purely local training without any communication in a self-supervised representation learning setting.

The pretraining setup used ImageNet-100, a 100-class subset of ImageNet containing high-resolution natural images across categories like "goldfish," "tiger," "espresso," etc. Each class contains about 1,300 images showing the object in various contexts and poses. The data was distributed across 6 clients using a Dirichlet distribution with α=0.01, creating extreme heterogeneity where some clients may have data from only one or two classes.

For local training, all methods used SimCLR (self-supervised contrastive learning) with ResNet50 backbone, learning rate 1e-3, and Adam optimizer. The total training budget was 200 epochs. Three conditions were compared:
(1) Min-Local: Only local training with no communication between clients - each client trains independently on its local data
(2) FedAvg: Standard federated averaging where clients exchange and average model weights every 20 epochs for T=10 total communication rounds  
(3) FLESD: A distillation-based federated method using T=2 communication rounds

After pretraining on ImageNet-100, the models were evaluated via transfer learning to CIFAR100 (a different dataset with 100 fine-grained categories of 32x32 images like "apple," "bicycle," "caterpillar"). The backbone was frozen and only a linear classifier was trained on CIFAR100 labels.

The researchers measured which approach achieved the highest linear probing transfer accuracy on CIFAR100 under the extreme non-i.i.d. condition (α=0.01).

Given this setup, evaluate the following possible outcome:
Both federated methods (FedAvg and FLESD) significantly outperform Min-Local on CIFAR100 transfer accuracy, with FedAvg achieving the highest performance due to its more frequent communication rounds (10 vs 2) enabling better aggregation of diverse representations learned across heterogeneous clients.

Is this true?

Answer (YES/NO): NO